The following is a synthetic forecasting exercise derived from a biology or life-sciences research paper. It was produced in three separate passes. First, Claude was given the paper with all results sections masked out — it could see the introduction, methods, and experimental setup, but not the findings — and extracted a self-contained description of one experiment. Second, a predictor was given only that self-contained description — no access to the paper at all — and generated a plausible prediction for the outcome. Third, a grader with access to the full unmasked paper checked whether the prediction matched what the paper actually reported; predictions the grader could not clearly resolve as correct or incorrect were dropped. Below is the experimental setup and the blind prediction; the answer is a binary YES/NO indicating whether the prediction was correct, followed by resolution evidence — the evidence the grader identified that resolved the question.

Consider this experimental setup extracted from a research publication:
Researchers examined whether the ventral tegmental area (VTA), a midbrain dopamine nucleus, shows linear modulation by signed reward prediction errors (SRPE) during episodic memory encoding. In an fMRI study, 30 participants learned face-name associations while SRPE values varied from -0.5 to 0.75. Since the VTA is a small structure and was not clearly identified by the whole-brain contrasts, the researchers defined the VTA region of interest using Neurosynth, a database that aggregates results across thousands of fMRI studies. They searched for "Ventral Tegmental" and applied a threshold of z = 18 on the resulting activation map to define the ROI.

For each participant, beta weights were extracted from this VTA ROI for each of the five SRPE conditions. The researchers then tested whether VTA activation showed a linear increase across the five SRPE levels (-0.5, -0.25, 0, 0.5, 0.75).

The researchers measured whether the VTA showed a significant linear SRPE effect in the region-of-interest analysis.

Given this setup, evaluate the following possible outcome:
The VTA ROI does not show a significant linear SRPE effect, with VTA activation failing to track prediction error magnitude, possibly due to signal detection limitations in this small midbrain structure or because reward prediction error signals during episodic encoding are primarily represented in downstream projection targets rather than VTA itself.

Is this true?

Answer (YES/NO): YES